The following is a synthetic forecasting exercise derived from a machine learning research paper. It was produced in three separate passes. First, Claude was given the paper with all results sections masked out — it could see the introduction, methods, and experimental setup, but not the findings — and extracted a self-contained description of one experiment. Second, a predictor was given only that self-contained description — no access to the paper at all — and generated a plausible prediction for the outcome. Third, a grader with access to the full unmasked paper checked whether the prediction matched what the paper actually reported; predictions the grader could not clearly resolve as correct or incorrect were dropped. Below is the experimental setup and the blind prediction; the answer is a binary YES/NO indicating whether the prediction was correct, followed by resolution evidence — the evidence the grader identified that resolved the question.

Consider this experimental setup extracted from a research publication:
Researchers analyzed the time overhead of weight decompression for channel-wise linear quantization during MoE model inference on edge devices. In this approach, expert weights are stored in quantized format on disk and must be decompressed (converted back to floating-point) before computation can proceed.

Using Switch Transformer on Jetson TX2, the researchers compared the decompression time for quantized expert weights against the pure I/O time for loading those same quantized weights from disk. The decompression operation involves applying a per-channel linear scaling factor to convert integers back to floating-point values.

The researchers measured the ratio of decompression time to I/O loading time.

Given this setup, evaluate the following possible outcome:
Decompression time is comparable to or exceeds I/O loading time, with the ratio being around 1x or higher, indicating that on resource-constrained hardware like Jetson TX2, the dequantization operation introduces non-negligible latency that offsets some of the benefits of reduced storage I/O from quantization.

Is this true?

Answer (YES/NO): NO